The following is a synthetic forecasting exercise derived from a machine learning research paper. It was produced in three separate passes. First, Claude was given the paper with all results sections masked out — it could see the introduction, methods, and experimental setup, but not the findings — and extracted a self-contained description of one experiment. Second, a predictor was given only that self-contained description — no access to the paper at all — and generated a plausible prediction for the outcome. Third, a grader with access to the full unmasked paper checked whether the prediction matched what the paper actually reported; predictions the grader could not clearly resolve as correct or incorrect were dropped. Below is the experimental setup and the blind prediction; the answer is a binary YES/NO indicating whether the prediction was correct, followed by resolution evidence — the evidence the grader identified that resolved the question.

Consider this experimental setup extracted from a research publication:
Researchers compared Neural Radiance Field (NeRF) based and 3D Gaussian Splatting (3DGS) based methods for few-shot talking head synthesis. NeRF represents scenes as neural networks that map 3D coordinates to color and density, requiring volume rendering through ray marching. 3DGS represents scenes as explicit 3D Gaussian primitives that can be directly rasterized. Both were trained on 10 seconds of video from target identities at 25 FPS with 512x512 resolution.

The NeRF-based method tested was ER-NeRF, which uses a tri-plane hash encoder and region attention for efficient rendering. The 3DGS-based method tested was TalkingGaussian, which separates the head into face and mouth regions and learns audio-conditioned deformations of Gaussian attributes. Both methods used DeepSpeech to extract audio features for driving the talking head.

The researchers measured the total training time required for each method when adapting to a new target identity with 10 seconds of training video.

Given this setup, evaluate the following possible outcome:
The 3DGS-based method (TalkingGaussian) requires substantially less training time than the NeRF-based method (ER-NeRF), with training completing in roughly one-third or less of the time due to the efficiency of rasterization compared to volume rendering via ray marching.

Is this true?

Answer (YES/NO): YES